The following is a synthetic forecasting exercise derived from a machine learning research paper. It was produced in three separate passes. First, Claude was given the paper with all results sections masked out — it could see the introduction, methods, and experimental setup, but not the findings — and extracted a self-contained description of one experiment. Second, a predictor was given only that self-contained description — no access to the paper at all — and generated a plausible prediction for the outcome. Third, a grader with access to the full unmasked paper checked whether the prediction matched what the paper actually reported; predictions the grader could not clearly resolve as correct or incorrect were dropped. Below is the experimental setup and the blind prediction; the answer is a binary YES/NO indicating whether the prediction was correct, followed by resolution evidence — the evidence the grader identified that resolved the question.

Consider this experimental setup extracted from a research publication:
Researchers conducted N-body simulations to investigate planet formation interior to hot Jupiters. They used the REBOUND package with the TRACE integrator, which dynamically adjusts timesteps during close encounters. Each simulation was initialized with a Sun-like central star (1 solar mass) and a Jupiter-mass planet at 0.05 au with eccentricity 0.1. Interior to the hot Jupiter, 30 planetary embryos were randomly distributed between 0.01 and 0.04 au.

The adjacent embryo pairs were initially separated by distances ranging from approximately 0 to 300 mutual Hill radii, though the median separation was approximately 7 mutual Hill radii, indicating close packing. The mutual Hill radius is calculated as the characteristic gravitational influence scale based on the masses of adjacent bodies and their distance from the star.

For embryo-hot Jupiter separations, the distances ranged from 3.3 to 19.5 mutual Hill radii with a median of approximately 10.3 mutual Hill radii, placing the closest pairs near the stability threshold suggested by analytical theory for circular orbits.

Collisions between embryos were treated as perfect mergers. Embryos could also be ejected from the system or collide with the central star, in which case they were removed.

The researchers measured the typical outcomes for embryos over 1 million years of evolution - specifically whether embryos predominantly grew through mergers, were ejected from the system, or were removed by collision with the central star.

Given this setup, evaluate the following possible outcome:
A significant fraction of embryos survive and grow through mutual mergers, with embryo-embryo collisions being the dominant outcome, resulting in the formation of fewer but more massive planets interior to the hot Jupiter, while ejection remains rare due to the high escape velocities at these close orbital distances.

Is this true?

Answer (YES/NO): YES